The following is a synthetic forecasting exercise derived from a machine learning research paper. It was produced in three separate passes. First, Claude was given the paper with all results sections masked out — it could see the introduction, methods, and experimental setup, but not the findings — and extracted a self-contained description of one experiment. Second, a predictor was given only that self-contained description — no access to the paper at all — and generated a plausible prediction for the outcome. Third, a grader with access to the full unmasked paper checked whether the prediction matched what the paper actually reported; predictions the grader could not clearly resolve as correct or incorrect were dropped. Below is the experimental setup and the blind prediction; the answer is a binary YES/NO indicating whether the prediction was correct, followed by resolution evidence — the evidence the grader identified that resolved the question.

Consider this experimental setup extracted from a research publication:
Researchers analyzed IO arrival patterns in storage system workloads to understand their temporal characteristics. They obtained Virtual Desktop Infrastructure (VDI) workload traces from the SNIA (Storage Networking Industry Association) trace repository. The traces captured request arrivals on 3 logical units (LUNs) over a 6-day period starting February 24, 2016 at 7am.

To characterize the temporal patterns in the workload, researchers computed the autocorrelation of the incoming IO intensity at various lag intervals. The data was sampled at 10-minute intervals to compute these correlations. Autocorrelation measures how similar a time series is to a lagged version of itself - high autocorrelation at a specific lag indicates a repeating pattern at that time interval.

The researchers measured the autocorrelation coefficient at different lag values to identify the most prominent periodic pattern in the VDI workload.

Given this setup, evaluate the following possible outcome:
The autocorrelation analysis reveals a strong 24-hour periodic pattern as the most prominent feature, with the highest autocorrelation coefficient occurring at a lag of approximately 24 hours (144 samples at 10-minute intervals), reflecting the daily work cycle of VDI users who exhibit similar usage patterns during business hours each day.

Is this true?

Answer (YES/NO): YES